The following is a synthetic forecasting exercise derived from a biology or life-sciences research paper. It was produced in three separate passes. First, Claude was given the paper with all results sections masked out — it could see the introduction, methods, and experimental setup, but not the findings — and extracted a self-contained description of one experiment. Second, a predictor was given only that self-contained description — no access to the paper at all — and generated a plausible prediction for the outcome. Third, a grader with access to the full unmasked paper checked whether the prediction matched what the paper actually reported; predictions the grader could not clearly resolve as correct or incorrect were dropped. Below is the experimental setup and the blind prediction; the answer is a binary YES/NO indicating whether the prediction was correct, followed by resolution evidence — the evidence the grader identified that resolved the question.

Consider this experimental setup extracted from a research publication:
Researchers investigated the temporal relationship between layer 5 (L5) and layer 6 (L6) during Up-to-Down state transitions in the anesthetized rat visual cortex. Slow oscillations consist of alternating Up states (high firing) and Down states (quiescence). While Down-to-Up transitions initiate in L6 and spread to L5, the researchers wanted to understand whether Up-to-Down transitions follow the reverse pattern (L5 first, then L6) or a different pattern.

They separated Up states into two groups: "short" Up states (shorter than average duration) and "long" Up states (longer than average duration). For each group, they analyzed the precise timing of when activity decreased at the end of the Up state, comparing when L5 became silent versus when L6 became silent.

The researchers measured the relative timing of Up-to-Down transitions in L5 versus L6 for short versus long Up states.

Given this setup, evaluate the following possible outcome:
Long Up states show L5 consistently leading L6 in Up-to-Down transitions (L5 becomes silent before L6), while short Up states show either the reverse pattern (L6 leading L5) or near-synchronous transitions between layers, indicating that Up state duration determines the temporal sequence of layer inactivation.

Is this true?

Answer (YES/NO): YES